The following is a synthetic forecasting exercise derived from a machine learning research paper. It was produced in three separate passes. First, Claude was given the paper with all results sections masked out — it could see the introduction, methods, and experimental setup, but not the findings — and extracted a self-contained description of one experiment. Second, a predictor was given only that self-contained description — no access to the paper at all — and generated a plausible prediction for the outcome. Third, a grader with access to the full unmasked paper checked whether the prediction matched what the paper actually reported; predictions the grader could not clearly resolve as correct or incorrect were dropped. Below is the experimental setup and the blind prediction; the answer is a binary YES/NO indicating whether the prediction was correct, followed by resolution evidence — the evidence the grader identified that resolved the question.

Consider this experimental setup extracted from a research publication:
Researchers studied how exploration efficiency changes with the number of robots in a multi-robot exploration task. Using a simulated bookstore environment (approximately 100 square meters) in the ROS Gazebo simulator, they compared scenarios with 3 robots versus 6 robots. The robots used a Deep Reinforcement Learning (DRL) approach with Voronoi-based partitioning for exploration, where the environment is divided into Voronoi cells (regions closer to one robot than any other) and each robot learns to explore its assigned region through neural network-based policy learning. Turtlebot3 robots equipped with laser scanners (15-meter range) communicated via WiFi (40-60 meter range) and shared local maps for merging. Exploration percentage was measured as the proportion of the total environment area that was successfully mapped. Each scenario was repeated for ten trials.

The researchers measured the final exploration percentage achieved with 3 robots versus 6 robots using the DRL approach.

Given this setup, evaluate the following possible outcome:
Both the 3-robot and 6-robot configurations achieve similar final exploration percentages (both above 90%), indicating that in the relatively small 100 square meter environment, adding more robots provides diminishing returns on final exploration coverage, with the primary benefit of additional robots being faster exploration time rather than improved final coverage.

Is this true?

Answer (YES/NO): YES